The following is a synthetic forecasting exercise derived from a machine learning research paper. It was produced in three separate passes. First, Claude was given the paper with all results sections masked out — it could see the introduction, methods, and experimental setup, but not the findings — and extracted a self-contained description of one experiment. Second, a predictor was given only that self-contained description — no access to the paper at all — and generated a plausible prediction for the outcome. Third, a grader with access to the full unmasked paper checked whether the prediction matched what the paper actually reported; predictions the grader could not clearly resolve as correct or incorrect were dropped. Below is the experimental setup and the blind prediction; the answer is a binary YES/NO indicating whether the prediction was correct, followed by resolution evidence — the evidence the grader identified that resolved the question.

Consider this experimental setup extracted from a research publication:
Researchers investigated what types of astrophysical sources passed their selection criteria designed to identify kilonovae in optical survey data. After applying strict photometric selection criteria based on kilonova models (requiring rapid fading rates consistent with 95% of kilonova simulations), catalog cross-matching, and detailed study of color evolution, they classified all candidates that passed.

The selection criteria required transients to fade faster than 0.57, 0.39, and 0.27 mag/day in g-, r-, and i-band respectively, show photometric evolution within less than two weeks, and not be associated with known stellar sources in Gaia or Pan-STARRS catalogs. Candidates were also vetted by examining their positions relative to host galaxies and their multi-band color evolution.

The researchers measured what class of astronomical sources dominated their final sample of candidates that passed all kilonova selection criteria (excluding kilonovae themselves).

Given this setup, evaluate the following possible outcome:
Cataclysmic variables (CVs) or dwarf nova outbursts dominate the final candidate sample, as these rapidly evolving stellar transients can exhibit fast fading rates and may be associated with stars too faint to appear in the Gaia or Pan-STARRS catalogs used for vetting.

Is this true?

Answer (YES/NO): YES